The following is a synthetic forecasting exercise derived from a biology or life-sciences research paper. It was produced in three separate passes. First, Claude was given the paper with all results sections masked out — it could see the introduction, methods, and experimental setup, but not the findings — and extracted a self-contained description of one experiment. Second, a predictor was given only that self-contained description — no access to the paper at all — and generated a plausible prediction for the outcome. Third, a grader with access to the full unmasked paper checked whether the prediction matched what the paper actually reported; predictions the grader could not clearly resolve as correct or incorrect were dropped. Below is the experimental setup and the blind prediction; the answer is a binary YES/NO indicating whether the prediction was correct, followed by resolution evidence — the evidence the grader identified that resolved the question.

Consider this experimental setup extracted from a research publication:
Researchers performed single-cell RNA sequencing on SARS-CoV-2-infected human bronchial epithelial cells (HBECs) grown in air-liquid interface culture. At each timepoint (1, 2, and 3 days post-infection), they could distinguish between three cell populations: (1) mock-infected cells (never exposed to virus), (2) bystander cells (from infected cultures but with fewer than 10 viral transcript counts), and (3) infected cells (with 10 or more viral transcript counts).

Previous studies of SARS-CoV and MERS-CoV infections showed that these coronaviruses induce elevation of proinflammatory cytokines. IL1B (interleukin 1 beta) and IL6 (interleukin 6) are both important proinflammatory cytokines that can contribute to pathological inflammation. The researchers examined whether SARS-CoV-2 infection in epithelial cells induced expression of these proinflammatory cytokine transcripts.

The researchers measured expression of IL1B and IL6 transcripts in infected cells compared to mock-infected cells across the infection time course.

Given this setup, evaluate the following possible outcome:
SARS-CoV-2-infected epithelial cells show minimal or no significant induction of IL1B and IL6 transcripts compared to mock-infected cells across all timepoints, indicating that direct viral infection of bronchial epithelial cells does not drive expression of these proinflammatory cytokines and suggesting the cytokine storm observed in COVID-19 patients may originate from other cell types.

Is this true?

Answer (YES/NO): NO